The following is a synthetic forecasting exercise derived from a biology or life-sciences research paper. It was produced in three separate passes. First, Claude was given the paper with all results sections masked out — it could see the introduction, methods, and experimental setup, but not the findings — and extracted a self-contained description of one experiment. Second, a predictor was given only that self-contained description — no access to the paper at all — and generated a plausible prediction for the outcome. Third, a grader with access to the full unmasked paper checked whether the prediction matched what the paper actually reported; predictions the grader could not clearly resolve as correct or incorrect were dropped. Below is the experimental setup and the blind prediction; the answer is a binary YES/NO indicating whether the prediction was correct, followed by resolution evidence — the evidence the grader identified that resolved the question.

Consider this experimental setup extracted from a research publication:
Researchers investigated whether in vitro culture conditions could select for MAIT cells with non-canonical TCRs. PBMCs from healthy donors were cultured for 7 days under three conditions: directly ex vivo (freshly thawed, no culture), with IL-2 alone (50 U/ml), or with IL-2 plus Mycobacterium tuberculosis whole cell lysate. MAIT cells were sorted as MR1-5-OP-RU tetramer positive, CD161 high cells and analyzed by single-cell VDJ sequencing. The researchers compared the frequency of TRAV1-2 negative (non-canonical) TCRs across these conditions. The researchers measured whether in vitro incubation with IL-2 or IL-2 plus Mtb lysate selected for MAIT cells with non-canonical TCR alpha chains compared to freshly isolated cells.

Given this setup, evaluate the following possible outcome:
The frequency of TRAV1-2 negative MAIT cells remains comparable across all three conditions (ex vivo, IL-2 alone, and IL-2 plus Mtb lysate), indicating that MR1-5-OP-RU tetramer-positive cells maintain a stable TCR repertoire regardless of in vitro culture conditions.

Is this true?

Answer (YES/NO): NO